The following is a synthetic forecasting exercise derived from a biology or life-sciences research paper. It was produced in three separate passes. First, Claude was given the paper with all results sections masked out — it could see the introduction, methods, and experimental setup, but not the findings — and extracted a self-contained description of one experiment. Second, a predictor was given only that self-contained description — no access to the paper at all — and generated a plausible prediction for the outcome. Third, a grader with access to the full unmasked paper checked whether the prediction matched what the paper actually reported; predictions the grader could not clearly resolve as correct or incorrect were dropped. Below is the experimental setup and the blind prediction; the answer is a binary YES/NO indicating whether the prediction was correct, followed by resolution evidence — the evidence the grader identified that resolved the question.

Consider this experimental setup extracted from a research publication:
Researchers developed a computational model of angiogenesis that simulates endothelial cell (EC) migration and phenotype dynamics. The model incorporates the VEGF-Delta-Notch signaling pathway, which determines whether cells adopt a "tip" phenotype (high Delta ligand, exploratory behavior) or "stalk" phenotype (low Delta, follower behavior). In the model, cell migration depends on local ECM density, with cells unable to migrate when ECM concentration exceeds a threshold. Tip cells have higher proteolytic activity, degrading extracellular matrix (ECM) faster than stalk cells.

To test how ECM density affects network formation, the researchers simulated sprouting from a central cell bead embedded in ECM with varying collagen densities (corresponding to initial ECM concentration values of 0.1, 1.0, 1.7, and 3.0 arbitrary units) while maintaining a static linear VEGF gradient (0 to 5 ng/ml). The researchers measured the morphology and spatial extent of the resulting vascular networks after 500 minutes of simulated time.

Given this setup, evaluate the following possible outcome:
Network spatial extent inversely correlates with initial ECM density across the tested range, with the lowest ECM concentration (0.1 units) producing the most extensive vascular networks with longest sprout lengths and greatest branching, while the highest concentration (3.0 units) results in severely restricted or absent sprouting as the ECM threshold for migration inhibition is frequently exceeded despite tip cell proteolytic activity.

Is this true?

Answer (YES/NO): NO